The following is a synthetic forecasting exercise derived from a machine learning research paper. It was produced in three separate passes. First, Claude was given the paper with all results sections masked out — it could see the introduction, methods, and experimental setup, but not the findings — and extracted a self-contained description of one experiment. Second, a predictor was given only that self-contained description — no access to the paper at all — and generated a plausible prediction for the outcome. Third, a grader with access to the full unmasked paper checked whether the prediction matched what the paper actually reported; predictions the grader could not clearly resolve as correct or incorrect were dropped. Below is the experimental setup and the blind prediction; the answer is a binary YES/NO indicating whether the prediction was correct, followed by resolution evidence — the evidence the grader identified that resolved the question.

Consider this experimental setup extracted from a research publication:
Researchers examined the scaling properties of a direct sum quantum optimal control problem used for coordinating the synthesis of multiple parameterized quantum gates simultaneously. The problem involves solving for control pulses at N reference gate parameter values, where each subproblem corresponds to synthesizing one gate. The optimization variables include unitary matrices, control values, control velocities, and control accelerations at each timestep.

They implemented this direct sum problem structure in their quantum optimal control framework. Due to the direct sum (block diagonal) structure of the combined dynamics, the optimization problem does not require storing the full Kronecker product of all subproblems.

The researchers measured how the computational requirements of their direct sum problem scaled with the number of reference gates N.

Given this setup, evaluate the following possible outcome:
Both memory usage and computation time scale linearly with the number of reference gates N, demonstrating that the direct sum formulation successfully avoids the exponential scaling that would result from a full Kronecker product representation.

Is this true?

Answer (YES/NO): YES